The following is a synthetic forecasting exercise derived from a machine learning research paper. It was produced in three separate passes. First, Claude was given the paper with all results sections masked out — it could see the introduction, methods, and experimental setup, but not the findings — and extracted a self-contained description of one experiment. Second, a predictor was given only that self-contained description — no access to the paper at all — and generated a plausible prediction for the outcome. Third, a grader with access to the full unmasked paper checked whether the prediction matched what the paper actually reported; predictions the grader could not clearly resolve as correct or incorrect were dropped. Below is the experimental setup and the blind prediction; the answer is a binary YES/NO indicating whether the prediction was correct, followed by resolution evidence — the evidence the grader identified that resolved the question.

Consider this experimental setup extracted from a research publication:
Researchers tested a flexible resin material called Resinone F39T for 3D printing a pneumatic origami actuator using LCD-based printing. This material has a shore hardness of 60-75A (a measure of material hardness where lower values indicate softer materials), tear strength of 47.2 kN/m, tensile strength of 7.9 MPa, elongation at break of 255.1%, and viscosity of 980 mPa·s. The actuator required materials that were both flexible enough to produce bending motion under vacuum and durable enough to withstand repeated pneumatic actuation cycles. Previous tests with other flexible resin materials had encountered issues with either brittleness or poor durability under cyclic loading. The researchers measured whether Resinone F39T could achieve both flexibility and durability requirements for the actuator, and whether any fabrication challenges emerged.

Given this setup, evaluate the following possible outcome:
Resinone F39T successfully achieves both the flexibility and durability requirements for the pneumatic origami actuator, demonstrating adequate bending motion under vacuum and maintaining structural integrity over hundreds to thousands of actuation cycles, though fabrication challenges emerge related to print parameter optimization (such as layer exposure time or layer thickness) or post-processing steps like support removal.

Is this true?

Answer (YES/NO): NO